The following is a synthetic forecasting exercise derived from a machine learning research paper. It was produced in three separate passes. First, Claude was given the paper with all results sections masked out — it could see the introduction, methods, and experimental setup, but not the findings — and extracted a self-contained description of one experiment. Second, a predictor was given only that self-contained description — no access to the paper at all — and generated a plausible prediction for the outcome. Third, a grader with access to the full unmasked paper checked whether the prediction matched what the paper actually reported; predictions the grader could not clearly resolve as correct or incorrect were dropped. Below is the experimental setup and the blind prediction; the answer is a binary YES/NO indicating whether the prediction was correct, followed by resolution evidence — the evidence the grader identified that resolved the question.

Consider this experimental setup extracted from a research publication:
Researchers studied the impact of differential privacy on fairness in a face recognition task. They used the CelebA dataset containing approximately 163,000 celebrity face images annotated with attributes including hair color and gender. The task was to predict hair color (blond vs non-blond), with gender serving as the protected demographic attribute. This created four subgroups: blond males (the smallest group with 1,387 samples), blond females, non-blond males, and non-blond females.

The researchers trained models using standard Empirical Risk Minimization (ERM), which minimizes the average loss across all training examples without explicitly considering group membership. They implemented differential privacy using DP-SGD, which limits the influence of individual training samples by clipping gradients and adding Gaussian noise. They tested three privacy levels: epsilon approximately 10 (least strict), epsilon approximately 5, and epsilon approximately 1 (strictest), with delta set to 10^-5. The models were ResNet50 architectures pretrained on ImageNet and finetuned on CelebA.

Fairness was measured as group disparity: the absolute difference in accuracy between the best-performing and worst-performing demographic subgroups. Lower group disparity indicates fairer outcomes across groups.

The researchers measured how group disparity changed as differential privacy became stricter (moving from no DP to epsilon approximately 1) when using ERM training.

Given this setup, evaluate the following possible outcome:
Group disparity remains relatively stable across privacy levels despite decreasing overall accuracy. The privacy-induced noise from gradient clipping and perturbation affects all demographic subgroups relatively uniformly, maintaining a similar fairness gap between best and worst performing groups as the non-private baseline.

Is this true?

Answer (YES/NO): NO